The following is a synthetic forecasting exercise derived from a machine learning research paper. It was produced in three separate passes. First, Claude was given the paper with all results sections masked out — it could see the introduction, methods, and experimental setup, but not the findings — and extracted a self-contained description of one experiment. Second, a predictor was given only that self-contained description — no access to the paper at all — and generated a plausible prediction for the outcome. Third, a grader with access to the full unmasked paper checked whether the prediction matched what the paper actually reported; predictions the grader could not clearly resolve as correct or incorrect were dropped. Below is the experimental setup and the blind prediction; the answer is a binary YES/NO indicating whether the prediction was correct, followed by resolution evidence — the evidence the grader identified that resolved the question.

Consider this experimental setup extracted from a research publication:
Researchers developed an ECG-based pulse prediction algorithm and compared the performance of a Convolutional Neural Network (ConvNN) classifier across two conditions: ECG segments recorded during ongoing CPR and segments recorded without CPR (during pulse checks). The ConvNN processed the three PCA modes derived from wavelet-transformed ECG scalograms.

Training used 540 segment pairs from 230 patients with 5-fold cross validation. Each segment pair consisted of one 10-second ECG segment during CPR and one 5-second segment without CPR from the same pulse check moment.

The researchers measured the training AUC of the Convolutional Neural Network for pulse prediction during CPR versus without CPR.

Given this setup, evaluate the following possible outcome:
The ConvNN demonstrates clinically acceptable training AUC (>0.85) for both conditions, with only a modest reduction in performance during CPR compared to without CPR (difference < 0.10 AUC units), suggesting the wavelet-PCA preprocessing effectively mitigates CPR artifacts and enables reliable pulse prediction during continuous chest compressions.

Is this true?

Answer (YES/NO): NO